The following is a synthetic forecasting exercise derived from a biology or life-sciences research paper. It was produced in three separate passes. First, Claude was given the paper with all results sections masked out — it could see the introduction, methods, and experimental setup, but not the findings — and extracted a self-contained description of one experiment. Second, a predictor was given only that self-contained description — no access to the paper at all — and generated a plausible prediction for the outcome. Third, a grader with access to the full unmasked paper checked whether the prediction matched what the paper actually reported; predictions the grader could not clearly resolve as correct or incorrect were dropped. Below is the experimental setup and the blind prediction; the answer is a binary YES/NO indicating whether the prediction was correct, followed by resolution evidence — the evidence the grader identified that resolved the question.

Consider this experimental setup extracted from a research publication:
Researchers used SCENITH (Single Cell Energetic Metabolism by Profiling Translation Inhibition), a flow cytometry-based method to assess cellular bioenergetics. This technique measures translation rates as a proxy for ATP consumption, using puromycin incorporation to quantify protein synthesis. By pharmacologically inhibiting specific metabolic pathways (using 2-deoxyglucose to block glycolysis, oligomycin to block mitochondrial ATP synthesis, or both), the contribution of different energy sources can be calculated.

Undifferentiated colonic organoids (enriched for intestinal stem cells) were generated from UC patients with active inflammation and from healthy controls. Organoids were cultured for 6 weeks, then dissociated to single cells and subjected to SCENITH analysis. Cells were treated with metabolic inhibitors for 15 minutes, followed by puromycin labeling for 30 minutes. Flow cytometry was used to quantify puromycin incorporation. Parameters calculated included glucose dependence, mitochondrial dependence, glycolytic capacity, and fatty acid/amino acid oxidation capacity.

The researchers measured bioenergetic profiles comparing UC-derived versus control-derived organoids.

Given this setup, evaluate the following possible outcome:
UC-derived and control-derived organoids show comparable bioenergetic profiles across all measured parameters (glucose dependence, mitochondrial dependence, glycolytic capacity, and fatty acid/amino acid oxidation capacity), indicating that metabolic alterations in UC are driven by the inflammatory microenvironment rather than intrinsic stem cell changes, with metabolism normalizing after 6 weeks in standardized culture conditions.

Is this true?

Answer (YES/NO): NO